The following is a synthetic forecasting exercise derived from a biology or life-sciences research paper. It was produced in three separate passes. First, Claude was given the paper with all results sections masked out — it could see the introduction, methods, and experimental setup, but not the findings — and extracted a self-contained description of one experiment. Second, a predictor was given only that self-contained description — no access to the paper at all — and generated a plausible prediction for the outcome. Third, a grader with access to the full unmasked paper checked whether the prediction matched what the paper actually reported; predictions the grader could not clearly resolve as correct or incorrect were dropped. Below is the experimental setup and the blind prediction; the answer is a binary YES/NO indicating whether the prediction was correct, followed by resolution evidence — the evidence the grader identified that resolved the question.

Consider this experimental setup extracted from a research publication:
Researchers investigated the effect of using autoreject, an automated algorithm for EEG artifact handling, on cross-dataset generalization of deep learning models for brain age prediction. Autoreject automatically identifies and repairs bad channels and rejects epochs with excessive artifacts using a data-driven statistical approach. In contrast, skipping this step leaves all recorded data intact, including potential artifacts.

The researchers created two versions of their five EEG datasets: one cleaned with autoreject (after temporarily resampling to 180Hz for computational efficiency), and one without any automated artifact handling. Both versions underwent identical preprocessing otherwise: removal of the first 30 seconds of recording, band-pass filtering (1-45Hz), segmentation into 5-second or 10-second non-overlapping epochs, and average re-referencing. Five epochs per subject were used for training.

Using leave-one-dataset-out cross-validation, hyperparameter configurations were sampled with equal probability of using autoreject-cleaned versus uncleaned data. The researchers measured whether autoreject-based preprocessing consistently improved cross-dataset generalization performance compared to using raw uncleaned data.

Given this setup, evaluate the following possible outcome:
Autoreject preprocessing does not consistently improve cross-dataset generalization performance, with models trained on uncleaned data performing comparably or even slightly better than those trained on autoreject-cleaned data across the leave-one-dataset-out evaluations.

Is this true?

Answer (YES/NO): YES